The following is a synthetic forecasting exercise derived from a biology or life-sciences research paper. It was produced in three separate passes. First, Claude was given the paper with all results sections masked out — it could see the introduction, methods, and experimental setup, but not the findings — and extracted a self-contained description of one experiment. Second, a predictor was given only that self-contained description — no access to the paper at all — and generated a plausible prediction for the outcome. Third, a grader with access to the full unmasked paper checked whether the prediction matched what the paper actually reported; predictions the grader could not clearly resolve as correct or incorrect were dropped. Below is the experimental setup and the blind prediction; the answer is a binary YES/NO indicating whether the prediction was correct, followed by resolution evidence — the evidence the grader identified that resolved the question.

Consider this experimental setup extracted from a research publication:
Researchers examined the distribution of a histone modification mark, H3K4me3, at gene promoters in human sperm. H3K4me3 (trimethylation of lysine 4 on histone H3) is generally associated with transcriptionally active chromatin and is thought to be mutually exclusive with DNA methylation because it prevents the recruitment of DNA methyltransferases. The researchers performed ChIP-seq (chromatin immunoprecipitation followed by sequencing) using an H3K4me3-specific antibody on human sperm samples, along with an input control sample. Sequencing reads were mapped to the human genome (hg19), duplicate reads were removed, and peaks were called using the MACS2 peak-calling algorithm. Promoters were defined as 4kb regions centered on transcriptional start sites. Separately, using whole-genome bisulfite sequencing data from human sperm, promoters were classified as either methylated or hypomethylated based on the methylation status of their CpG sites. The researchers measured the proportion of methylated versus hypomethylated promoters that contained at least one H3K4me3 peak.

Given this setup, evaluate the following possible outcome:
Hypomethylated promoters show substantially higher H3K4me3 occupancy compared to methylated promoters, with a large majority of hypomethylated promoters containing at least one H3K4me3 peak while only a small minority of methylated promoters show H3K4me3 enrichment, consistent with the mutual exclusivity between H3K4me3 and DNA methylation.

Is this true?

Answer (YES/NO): YES